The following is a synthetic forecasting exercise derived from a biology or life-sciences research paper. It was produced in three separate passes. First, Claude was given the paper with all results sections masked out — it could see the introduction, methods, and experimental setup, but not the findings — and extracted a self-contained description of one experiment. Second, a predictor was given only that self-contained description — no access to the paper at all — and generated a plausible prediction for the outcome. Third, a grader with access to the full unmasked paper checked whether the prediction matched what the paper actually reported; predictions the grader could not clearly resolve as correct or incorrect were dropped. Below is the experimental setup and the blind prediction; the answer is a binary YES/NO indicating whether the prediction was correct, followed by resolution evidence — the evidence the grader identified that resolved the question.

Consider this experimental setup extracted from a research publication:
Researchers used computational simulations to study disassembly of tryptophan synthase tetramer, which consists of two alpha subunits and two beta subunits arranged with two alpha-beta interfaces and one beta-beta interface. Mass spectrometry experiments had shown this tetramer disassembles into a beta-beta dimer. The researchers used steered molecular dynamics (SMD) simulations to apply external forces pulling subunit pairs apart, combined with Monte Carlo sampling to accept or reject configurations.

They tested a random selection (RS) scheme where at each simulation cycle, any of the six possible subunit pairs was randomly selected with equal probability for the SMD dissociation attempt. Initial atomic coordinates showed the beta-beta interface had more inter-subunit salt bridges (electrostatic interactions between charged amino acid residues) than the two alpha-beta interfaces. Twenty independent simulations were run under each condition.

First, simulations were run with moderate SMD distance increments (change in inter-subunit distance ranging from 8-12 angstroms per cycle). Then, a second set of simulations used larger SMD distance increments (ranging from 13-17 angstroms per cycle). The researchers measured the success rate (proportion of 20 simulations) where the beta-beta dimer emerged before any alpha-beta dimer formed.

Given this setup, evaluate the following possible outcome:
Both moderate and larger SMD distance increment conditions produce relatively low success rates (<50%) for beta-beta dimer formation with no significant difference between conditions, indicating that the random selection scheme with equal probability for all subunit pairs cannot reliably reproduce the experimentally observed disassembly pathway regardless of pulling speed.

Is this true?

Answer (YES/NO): NO